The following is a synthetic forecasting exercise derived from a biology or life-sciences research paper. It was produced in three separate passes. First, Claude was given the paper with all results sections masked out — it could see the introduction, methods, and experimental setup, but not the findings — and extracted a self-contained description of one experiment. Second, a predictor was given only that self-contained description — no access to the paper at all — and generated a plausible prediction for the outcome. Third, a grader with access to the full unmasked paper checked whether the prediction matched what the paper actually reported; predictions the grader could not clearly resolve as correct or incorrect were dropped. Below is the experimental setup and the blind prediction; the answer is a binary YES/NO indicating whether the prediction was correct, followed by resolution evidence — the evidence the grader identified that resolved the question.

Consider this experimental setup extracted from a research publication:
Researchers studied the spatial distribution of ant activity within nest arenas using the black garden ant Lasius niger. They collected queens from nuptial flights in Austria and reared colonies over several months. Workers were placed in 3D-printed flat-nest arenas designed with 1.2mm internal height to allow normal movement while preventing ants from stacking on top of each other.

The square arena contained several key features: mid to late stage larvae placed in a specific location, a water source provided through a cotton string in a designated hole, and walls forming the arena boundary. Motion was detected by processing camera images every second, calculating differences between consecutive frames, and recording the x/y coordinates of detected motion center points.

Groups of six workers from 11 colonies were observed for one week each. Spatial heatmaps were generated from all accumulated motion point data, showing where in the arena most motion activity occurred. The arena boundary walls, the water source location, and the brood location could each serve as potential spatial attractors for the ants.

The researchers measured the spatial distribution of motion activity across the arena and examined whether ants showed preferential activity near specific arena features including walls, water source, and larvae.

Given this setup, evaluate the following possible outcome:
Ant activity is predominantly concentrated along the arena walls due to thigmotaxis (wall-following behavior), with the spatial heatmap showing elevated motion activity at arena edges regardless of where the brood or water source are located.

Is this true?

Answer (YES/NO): NO